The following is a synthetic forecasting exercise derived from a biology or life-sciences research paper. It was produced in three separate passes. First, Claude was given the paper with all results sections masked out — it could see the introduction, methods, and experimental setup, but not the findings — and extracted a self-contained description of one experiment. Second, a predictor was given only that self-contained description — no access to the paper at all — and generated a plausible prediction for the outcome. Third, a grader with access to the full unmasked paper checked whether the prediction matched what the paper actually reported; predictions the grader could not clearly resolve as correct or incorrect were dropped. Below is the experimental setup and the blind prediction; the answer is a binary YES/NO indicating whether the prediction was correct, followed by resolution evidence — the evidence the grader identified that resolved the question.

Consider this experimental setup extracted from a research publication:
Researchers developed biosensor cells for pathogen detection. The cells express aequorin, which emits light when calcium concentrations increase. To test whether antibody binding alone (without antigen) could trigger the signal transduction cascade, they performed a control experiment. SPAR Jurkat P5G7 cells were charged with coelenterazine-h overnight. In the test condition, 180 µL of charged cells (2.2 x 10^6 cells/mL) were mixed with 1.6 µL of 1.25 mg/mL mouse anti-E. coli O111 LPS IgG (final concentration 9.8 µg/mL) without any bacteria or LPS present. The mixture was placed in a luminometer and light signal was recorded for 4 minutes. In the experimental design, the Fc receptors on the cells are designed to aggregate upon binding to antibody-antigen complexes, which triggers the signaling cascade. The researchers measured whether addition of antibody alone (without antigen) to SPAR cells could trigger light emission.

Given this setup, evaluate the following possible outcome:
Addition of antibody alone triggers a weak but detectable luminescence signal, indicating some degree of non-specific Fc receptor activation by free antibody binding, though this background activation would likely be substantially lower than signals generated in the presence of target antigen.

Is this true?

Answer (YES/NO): NO